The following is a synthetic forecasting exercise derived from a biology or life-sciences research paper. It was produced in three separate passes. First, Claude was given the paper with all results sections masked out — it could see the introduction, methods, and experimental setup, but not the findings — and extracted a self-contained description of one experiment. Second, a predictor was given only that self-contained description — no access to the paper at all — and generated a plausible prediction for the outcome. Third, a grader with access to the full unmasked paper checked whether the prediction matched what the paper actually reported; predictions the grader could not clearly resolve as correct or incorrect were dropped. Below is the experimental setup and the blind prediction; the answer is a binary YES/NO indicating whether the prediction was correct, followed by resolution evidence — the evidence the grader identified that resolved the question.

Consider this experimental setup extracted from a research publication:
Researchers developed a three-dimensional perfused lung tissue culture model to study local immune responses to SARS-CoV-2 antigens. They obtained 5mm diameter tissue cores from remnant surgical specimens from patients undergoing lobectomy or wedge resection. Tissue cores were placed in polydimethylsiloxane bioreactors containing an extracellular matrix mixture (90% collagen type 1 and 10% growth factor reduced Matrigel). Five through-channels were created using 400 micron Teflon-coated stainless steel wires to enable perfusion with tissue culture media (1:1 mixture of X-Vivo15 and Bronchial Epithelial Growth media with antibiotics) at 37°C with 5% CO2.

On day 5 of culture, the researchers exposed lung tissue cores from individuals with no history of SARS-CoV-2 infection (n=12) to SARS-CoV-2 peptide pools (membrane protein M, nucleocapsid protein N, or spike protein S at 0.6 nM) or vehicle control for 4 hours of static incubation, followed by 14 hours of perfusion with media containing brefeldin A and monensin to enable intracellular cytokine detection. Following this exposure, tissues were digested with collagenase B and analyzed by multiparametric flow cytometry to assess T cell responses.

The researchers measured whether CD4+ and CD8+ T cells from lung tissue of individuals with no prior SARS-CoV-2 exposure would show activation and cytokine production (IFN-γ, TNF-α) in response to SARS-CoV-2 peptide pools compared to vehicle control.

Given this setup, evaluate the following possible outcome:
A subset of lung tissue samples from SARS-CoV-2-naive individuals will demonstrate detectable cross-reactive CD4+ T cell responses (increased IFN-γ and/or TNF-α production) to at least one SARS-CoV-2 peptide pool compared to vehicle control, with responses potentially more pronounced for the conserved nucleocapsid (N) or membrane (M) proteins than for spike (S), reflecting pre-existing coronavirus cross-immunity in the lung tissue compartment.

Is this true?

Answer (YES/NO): NO